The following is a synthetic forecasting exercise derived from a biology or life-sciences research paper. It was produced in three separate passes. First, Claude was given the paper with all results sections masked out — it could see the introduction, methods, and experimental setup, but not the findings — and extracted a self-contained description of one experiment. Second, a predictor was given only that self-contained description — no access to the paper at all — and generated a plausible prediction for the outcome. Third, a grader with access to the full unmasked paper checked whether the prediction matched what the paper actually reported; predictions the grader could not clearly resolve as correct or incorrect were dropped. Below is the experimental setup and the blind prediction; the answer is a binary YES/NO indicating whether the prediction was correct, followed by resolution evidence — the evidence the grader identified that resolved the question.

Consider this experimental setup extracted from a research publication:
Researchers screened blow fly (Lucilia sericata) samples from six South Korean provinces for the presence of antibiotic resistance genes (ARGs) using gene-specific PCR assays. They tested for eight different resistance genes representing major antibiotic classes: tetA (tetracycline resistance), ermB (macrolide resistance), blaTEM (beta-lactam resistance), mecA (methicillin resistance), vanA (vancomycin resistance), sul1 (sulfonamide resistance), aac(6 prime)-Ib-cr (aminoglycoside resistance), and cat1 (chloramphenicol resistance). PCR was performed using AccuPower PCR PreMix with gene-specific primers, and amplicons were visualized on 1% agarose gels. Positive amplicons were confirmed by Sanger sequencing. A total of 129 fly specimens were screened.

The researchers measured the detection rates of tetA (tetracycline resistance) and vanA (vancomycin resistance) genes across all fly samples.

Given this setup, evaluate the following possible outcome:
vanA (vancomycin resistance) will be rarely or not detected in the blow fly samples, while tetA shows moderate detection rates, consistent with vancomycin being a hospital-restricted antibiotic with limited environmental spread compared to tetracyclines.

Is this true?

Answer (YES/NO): NO